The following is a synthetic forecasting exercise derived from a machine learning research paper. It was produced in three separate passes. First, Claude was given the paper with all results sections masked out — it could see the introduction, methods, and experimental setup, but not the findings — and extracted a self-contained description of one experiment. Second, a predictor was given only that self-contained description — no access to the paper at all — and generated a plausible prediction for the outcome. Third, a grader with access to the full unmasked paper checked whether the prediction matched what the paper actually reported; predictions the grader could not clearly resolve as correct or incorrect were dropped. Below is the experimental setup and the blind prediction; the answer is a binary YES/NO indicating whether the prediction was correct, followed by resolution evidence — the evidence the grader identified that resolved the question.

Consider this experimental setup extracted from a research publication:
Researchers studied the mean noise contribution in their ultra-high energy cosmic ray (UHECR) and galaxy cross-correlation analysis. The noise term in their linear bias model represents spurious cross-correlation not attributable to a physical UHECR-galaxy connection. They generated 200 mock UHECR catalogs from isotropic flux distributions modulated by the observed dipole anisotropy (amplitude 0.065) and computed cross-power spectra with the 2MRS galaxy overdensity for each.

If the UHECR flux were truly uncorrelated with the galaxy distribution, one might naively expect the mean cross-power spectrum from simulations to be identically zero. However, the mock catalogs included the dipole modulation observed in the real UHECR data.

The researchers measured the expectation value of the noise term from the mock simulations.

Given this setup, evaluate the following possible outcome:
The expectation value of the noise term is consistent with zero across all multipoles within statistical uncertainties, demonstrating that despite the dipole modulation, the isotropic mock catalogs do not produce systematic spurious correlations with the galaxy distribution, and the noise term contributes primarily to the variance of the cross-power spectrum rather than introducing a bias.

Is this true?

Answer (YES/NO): NO